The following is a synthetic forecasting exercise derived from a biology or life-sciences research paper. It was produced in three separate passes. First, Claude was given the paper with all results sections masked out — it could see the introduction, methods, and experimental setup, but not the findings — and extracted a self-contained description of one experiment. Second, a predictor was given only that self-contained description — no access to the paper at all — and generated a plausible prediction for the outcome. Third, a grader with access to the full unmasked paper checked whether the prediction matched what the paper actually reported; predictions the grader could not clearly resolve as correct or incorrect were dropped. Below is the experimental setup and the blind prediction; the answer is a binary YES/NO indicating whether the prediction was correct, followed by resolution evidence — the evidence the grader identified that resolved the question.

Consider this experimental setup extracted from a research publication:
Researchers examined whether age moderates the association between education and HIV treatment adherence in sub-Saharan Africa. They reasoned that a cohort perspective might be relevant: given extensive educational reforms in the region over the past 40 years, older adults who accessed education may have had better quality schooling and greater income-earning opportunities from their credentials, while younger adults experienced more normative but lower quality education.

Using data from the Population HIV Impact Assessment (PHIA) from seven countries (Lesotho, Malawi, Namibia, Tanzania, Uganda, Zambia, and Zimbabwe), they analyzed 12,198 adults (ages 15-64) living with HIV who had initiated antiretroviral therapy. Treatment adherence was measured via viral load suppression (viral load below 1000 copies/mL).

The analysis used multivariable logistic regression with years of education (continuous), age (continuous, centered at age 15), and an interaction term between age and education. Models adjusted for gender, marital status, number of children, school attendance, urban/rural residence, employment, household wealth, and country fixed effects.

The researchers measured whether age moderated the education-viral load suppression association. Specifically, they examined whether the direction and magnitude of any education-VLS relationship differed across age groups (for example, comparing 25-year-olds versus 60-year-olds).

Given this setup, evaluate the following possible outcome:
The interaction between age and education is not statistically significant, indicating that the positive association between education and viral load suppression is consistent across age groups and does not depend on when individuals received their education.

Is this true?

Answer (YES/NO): NO